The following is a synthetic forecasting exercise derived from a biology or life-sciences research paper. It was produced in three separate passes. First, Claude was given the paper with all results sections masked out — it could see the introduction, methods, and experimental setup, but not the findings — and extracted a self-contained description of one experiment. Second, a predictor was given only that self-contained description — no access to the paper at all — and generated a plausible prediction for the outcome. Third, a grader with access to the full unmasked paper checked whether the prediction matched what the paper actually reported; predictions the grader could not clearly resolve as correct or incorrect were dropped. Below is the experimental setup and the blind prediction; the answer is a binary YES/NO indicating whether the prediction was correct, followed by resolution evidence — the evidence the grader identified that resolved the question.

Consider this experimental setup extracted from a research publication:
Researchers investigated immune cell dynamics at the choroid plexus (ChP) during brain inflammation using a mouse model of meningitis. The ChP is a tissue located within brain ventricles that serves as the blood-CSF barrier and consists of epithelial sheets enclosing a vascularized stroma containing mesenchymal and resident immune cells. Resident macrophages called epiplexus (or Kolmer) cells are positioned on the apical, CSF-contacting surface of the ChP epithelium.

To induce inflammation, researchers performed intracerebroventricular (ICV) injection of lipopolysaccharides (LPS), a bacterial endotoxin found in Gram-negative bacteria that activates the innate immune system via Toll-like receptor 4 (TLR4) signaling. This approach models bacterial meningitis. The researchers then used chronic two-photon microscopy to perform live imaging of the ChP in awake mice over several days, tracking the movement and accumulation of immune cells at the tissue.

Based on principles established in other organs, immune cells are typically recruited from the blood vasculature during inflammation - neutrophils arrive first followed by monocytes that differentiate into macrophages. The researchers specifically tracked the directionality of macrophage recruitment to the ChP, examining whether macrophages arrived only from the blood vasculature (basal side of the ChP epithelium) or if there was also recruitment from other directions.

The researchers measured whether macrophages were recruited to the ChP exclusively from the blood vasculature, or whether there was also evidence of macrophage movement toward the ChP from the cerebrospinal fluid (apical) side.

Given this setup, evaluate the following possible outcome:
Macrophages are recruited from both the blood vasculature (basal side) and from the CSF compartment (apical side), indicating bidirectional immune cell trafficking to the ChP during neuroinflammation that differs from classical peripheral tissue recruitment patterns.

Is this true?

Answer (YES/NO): YES